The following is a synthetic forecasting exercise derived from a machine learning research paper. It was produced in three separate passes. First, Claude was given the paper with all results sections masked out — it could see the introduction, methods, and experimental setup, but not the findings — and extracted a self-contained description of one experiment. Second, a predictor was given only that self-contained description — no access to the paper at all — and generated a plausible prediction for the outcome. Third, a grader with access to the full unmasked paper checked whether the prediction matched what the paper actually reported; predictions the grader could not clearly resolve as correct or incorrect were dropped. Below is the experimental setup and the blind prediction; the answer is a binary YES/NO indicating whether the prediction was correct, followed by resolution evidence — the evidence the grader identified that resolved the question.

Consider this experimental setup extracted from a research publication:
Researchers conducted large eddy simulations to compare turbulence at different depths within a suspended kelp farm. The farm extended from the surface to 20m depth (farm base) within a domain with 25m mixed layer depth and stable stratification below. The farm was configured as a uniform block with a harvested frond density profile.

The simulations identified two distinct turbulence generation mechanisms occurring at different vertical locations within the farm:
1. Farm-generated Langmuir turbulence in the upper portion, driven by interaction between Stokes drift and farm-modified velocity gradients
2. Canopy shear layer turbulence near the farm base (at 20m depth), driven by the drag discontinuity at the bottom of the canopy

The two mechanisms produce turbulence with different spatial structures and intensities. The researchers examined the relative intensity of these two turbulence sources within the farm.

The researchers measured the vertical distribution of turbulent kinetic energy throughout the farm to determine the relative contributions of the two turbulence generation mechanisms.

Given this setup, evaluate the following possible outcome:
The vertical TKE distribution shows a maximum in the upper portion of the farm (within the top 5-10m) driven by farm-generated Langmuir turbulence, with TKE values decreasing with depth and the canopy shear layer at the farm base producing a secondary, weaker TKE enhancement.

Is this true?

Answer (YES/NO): YES